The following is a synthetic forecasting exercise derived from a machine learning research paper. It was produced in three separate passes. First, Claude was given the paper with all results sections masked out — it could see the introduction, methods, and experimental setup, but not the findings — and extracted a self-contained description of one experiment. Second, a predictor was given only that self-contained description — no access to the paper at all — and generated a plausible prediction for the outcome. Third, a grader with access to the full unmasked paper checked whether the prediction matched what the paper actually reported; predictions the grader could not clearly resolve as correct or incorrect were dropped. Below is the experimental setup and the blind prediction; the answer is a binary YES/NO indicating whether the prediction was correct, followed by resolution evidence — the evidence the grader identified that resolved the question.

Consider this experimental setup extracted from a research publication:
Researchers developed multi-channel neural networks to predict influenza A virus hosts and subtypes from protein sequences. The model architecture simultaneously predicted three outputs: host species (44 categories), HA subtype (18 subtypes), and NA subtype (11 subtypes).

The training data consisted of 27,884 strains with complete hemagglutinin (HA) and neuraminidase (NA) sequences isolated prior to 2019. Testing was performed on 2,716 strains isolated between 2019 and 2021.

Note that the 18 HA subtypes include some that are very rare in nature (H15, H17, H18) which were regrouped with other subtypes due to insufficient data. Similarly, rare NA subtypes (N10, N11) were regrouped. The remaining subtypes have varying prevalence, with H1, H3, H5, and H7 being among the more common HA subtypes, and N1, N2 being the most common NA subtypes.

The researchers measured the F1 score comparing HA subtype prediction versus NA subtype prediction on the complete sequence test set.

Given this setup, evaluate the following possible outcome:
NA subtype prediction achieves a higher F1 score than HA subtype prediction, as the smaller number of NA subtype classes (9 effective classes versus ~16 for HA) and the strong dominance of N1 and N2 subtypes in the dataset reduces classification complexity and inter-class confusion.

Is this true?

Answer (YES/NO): NO